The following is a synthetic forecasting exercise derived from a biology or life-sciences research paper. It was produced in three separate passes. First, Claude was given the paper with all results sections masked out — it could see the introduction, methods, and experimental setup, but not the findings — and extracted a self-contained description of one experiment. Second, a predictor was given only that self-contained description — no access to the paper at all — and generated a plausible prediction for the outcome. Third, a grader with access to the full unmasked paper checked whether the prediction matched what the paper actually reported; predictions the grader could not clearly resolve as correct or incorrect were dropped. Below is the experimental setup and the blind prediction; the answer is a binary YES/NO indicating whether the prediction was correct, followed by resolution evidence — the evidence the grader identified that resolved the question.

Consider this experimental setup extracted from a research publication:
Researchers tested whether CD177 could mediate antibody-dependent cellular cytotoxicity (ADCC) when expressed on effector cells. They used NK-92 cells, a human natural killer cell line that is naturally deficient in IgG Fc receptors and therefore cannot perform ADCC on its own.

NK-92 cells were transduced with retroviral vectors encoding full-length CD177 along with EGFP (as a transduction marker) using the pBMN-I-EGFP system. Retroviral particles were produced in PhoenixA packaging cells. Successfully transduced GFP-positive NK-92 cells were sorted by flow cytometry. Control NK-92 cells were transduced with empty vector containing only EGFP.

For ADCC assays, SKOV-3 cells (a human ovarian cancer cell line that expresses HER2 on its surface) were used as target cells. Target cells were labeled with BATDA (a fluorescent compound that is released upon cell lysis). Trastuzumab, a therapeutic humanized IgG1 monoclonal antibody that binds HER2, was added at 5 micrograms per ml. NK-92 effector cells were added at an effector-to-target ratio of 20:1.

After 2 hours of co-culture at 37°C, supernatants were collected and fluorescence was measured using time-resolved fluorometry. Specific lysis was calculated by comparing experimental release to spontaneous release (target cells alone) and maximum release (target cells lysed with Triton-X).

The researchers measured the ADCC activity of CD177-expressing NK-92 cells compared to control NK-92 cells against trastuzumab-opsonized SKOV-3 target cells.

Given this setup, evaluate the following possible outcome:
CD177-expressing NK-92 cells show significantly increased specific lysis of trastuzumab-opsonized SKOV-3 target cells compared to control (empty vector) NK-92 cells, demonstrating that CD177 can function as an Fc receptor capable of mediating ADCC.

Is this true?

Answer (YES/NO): YES